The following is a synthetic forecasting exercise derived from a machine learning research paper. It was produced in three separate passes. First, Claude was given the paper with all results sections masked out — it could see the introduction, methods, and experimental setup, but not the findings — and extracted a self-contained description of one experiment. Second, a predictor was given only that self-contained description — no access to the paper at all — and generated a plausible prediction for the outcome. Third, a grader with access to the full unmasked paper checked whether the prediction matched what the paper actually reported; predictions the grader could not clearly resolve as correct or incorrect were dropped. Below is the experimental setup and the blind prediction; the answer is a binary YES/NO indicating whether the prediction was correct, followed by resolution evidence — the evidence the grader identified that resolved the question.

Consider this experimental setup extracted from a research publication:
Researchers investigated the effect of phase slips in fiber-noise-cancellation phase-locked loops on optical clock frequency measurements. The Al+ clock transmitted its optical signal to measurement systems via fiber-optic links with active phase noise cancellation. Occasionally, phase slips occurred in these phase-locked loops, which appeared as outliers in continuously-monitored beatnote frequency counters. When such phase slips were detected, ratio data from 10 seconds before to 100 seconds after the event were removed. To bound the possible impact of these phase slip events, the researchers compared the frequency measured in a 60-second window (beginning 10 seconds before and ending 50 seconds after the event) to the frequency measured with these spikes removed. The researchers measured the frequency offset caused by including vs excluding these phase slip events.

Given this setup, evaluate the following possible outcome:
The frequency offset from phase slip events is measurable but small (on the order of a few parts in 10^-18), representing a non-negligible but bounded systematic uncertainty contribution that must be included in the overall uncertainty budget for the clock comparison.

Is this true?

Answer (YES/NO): NO